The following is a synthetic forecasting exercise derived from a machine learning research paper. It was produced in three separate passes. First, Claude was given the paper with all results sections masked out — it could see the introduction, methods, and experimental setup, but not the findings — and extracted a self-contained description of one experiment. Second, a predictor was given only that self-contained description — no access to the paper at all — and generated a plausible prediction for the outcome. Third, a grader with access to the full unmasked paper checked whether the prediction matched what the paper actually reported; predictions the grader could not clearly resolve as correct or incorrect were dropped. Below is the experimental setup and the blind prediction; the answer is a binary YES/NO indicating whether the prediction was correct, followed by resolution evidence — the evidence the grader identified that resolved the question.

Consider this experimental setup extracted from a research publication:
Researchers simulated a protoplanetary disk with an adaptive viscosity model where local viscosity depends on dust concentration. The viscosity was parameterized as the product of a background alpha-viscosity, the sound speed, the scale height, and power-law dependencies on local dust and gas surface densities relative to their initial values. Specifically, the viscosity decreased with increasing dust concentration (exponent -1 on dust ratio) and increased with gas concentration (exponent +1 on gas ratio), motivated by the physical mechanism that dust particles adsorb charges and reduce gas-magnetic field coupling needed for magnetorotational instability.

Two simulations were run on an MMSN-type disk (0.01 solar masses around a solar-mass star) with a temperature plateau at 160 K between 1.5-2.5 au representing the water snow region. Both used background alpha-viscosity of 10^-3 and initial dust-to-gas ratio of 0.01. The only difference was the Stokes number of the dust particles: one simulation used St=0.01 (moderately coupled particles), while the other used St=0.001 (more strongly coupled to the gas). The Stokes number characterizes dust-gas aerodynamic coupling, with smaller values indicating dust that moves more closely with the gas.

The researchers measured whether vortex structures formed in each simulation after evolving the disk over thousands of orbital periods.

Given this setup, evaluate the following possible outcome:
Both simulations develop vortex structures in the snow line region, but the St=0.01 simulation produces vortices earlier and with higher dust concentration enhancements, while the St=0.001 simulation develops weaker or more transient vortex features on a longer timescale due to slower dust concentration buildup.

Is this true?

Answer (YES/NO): NO